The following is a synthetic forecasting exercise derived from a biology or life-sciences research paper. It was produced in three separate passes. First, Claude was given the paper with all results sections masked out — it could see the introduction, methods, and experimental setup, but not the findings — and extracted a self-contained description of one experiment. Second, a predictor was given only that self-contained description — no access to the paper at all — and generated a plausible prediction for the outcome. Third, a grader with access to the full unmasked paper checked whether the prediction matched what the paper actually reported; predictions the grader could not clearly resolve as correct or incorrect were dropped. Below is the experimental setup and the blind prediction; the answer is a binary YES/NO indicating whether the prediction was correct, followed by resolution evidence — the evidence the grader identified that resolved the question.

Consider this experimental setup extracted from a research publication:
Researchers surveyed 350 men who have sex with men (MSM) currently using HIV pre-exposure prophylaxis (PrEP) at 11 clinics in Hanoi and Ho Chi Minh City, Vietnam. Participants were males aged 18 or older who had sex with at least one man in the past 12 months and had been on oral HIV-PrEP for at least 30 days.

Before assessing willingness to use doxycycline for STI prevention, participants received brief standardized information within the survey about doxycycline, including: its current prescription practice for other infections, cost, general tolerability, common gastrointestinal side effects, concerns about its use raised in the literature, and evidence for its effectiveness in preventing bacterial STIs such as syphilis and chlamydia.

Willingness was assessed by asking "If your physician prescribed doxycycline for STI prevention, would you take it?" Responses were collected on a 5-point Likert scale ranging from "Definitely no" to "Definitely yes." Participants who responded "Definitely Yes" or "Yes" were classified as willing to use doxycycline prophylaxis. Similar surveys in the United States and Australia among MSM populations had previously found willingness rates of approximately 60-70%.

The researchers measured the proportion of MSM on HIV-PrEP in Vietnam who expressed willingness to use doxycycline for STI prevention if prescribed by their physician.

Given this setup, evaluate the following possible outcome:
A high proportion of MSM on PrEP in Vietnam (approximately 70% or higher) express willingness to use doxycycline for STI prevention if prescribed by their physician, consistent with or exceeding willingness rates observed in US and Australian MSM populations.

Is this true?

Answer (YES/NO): YES